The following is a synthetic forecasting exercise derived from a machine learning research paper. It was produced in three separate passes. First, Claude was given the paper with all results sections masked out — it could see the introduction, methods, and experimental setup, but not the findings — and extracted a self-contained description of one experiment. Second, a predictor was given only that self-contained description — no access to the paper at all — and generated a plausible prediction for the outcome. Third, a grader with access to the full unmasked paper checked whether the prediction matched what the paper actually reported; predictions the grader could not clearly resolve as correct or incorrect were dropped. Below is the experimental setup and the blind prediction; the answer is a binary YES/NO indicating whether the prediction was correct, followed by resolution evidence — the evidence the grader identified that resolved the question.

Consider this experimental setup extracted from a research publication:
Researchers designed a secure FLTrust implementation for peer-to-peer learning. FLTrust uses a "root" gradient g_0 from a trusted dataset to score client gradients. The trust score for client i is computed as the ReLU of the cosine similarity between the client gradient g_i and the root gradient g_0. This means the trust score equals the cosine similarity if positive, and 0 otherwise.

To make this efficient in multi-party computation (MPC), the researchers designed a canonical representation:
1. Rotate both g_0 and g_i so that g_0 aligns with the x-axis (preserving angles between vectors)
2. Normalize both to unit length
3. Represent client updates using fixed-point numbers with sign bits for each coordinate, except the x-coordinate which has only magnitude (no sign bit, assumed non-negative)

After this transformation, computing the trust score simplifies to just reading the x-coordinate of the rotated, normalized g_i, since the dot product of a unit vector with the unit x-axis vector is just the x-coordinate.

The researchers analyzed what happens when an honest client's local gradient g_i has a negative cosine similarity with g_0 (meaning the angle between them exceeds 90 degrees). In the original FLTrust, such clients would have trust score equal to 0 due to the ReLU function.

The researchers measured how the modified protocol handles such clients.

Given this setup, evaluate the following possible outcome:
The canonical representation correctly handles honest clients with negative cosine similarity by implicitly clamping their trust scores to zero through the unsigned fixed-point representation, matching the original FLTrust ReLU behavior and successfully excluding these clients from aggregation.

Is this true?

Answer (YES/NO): NO